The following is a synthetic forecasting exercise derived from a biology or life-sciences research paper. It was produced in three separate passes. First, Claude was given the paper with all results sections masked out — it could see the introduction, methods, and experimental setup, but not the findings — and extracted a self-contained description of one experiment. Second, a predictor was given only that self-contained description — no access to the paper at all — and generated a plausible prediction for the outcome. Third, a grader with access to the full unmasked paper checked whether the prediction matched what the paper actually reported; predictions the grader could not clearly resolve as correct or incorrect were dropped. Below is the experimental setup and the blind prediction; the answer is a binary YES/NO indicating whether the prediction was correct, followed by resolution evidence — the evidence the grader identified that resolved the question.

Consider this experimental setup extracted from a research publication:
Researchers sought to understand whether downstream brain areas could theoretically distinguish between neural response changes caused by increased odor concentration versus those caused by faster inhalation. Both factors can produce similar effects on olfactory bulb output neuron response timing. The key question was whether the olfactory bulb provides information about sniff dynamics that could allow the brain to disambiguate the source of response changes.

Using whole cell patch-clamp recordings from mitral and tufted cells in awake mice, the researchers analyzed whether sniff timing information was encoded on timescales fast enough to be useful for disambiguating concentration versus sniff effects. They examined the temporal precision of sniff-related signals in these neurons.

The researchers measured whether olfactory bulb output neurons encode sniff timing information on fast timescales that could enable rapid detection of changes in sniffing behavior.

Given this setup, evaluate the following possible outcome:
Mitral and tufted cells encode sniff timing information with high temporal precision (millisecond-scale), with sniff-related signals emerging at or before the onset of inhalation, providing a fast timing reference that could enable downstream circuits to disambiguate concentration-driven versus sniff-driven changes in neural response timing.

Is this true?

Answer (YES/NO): NO